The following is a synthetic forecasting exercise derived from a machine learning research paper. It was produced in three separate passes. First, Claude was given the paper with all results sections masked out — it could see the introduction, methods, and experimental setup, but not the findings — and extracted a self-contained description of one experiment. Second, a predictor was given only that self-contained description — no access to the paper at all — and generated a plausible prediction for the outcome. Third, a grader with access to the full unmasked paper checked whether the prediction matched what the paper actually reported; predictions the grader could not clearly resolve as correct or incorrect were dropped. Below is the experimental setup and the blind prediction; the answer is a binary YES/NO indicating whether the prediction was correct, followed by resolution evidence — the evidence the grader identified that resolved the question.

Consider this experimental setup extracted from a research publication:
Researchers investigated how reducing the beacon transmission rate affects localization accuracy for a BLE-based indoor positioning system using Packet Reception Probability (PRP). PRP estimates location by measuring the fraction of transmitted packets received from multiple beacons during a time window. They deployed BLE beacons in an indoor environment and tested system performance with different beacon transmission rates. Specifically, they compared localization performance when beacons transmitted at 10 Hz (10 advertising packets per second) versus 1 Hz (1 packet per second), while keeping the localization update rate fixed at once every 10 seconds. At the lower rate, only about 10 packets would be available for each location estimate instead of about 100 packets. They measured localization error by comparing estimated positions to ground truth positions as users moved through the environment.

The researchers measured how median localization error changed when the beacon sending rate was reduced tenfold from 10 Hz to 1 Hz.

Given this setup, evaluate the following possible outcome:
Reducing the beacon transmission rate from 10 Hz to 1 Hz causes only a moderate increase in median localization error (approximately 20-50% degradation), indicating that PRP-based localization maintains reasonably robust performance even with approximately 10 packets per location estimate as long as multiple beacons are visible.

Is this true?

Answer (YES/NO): NO